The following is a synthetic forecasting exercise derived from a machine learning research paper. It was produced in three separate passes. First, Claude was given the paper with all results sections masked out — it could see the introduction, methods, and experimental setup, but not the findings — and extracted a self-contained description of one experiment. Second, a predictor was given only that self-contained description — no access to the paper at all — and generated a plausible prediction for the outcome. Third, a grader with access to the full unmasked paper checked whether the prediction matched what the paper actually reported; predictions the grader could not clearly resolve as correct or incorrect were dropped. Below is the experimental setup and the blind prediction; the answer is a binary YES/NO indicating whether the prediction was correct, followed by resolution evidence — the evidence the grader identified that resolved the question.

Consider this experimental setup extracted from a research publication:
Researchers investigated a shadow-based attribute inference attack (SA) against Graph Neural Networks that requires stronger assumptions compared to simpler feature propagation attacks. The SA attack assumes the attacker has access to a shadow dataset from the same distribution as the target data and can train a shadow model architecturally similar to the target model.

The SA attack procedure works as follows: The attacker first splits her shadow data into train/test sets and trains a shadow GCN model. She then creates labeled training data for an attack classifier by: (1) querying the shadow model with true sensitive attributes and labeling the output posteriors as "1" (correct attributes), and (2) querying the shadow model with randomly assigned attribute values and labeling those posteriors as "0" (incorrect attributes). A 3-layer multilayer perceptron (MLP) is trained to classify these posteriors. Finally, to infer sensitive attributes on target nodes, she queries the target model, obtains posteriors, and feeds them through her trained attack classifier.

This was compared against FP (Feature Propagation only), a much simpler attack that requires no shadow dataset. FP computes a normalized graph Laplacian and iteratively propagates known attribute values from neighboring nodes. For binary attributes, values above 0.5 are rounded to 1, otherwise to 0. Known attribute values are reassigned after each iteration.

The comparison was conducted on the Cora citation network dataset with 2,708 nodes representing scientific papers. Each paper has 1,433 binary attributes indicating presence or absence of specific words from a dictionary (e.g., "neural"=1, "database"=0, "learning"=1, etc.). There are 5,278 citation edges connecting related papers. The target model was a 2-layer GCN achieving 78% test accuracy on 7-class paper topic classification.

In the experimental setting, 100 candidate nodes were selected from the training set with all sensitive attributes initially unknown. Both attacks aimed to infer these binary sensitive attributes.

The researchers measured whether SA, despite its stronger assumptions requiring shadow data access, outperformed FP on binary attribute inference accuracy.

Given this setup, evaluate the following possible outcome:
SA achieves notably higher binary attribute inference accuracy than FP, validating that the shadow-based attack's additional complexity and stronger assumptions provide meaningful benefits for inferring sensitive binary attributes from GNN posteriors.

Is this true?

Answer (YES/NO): NO